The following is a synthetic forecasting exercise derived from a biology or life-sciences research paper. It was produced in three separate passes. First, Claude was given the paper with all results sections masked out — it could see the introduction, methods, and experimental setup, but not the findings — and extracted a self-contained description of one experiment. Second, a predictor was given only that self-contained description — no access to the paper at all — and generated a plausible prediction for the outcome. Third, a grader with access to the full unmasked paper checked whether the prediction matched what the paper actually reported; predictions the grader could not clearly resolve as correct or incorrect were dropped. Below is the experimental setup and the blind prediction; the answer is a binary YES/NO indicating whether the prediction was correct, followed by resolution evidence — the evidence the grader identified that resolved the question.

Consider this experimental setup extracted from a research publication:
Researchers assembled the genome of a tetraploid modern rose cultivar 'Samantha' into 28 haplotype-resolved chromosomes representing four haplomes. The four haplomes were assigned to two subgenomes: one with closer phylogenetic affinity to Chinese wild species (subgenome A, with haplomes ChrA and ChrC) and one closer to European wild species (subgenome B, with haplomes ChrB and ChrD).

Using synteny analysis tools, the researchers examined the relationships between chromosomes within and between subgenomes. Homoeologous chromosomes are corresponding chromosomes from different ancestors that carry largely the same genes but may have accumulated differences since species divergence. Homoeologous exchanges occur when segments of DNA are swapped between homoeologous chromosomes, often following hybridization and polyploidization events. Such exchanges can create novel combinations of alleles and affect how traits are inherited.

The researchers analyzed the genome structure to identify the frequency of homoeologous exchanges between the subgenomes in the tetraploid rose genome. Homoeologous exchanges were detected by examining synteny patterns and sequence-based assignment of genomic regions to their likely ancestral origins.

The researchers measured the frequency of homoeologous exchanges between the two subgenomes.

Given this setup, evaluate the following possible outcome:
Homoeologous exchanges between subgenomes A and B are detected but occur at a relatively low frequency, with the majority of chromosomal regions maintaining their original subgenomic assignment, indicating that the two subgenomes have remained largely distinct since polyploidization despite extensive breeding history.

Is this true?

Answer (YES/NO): NO